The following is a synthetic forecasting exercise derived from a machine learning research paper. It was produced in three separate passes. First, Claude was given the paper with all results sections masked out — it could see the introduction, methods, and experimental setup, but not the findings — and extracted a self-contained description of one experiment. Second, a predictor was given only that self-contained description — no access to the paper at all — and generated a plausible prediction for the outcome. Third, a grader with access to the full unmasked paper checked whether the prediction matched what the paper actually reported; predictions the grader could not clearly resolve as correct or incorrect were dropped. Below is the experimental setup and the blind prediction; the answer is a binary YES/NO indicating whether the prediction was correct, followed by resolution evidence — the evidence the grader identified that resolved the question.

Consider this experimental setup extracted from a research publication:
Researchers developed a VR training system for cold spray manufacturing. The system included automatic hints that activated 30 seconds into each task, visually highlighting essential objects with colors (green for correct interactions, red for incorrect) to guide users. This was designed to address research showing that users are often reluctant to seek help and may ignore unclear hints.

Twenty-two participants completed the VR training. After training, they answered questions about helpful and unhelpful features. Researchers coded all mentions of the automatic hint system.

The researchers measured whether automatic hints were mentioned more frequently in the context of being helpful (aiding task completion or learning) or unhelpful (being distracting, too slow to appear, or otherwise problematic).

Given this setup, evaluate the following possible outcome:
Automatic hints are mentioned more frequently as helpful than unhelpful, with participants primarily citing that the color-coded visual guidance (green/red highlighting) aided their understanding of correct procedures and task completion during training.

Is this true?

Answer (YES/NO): YES